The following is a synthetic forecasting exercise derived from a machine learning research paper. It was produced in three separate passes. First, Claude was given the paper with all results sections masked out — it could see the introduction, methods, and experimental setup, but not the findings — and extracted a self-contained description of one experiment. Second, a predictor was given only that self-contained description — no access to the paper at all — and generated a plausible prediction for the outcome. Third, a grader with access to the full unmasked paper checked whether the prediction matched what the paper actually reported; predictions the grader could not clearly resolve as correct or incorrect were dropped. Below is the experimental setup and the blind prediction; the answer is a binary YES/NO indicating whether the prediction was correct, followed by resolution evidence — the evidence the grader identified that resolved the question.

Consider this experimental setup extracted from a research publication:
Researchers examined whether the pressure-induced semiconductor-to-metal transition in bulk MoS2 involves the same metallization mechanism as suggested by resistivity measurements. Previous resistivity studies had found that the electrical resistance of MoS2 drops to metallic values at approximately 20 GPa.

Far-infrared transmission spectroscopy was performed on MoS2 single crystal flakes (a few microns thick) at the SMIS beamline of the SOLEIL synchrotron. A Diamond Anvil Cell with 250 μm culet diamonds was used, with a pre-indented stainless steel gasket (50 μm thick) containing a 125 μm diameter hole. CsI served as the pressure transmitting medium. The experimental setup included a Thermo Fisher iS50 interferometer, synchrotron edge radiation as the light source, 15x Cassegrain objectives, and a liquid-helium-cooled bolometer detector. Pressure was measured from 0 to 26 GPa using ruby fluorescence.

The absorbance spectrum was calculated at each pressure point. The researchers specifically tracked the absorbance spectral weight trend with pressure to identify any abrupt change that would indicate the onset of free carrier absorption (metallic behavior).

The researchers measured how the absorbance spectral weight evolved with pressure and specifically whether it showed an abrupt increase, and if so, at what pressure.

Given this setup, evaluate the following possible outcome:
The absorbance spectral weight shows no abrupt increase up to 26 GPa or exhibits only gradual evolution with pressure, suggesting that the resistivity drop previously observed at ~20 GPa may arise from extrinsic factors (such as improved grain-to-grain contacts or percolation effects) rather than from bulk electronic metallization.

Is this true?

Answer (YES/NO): NO